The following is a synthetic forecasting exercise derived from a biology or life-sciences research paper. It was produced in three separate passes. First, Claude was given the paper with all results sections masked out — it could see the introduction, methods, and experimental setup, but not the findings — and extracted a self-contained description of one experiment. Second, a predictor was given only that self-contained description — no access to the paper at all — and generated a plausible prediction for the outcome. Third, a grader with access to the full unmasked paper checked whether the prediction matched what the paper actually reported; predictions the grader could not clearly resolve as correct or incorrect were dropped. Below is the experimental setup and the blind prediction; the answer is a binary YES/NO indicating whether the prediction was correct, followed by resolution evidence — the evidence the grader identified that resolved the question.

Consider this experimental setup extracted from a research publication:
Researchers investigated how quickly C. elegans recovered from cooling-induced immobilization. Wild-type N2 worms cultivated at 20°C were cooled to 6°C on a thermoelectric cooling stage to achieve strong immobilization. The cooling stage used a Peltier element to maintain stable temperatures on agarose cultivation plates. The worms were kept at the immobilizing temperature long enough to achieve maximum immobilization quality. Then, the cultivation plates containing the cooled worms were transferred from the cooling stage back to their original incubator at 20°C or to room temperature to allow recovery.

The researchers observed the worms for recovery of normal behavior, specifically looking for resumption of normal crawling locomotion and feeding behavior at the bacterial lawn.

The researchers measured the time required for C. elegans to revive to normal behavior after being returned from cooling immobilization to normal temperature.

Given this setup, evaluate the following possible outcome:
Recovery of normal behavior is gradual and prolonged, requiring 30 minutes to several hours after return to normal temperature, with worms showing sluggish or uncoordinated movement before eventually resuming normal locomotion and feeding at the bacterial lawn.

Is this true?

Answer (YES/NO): NO